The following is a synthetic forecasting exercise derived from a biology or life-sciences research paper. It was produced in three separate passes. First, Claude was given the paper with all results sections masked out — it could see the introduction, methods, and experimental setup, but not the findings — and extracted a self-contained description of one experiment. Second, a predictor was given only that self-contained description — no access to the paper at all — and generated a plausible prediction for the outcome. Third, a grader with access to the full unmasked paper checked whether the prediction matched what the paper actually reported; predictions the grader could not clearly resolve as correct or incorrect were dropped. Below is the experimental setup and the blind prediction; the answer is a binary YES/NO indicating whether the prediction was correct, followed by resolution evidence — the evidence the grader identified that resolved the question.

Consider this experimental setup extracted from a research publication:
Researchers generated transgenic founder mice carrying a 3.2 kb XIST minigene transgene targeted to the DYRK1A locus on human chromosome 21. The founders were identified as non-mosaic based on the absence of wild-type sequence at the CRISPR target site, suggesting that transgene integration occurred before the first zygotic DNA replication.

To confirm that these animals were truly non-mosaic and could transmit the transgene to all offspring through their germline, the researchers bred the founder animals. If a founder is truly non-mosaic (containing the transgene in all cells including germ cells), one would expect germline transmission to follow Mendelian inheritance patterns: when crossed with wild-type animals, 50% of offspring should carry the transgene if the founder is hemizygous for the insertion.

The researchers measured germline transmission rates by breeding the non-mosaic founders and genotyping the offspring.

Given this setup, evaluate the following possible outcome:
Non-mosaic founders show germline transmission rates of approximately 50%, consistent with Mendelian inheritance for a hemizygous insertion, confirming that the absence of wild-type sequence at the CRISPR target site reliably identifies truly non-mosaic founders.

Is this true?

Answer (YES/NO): YES